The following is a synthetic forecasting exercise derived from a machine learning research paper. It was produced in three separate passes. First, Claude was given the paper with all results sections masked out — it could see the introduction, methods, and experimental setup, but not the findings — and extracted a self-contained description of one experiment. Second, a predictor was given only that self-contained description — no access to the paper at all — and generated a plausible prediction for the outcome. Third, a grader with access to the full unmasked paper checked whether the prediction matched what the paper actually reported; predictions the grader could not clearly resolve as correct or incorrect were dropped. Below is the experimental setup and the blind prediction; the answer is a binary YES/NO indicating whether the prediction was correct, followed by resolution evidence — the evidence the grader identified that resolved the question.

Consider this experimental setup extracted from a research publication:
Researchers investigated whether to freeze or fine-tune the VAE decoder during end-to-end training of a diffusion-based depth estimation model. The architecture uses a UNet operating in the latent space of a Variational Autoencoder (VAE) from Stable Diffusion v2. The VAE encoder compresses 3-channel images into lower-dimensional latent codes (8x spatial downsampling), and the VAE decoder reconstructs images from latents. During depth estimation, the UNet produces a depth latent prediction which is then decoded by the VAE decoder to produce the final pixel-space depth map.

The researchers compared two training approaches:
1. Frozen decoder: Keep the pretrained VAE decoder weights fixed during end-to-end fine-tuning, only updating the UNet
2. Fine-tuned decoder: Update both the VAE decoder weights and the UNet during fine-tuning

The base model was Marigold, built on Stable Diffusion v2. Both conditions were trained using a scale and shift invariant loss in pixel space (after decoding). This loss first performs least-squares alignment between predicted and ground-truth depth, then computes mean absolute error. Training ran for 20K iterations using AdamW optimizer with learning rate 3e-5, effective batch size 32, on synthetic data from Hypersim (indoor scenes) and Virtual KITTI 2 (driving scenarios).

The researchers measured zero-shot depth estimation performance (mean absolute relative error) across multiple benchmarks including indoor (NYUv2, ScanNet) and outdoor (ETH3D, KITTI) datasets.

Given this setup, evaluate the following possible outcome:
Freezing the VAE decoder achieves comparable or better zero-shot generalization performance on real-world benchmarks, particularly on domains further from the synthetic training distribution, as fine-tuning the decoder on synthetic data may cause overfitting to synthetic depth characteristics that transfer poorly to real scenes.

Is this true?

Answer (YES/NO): YES